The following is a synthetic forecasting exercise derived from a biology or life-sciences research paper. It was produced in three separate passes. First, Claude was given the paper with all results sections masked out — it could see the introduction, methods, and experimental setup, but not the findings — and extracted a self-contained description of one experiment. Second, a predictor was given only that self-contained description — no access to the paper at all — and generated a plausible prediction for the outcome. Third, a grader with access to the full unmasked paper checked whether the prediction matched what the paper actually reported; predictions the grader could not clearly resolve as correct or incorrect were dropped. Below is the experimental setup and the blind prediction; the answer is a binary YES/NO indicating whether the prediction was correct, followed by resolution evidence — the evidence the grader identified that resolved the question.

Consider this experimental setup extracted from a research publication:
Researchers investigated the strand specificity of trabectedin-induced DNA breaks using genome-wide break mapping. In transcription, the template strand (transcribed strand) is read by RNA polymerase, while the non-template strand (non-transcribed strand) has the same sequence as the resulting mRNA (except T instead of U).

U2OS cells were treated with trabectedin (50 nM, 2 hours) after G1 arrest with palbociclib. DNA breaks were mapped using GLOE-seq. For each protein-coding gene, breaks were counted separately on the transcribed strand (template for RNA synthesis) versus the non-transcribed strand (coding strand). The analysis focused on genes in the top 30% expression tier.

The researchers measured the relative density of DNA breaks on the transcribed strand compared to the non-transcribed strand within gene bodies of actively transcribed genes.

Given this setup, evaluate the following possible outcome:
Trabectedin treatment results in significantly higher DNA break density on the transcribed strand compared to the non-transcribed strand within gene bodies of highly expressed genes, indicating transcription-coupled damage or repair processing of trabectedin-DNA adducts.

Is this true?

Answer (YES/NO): YES